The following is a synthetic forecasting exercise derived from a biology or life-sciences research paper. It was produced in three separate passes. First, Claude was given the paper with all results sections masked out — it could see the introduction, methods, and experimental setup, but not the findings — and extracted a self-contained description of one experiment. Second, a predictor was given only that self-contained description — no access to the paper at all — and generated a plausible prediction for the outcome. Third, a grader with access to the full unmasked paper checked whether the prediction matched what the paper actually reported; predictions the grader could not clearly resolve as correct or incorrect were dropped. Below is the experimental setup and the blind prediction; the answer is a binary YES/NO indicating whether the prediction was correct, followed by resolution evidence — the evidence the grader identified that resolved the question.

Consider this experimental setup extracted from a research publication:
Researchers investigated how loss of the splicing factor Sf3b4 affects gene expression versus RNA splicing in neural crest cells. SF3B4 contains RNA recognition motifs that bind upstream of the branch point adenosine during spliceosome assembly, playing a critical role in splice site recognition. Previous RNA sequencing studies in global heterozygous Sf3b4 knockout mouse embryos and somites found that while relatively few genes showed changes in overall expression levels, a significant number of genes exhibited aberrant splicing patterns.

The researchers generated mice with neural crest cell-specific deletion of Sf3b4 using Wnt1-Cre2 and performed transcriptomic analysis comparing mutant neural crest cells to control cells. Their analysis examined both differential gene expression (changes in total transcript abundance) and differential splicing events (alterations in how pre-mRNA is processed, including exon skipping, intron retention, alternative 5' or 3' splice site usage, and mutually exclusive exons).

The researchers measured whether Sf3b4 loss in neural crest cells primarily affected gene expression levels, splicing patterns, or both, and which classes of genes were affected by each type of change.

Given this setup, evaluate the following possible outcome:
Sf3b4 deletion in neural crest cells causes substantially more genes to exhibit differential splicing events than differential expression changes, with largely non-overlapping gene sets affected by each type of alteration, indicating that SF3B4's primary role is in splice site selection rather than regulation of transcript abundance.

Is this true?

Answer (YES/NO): NO